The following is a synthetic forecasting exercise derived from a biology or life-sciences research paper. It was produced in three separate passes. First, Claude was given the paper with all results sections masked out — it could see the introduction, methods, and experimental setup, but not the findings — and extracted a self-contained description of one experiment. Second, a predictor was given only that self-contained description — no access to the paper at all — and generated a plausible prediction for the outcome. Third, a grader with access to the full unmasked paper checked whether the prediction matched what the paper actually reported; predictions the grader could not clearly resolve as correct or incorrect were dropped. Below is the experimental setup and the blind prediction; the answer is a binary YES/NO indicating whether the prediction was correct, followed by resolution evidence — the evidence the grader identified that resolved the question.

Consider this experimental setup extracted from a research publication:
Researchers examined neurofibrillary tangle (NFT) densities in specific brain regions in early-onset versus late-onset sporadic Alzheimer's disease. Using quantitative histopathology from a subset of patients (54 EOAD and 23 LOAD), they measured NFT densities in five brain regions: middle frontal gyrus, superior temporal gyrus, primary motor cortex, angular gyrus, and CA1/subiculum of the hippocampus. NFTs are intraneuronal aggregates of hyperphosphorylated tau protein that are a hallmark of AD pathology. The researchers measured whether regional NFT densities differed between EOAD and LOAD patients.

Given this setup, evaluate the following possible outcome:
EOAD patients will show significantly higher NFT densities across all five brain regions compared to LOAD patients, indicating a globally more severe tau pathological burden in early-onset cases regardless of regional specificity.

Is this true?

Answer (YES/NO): NO